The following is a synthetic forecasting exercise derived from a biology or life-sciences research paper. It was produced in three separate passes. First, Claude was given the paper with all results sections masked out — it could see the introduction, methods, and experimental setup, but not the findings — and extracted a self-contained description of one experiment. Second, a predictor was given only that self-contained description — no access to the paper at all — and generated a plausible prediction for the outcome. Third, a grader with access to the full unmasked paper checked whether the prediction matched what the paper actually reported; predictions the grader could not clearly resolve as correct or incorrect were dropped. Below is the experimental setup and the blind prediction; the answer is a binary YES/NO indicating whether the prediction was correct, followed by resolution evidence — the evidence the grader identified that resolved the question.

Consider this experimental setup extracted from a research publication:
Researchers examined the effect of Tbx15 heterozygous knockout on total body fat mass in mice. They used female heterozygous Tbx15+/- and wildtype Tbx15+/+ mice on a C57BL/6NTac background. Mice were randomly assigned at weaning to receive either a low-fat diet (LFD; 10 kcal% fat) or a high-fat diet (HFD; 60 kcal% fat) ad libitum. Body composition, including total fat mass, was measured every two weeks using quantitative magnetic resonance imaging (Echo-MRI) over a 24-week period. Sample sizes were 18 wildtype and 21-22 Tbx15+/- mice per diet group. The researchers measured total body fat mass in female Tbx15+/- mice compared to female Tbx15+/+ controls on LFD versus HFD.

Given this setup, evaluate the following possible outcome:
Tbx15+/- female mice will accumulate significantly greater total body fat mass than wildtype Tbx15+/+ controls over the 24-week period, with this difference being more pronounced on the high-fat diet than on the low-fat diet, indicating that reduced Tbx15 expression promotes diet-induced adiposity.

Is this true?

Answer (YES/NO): NO